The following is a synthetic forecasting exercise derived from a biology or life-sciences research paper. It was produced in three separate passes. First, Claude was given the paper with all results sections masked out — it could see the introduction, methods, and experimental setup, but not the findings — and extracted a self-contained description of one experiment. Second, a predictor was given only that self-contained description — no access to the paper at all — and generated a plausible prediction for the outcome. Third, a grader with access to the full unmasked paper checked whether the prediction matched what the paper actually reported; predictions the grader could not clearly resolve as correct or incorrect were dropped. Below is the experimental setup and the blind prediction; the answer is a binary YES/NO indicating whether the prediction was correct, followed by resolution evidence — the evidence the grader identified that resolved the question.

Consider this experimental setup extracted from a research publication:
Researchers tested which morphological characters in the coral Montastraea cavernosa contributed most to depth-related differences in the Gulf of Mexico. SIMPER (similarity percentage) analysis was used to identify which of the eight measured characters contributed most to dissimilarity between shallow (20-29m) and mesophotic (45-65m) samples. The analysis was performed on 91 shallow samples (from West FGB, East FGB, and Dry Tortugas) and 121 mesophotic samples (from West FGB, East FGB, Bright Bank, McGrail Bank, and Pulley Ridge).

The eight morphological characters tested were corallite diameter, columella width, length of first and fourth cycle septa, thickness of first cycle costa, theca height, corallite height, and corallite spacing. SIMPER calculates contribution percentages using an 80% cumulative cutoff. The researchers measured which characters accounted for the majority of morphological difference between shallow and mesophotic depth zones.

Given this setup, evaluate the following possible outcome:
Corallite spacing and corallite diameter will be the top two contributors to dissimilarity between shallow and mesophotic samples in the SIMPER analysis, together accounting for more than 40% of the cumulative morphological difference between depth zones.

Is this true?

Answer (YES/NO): YES